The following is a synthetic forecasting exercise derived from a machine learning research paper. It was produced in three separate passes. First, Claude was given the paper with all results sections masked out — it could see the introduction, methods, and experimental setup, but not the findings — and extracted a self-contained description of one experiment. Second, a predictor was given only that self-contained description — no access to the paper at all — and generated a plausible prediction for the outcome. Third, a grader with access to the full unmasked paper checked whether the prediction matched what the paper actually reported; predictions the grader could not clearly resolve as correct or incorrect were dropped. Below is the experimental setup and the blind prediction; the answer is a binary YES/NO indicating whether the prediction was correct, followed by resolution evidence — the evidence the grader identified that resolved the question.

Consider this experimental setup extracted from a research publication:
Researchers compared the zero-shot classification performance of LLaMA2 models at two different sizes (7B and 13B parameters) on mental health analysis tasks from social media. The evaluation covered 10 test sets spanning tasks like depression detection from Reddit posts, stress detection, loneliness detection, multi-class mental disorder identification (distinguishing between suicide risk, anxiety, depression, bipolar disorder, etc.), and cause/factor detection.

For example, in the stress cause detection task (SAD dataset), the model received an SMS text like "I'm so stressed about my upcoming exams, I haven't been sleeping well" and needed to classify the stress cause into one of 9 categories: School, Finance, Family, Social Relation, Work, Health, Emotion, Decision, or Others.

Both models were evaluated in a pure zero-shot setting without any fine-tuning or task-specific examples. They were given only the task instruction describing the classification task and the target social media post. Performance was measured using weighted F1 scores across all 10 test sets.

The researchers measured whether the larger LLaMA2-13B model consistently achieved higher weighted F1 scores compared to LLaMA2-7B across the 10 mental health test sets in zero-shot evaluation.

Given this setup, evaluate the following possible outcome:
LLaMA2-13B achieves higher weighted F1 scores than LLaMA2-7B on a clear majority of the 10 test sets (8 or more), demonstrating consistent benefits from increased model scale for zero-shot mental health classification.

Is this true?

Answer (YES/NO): NO